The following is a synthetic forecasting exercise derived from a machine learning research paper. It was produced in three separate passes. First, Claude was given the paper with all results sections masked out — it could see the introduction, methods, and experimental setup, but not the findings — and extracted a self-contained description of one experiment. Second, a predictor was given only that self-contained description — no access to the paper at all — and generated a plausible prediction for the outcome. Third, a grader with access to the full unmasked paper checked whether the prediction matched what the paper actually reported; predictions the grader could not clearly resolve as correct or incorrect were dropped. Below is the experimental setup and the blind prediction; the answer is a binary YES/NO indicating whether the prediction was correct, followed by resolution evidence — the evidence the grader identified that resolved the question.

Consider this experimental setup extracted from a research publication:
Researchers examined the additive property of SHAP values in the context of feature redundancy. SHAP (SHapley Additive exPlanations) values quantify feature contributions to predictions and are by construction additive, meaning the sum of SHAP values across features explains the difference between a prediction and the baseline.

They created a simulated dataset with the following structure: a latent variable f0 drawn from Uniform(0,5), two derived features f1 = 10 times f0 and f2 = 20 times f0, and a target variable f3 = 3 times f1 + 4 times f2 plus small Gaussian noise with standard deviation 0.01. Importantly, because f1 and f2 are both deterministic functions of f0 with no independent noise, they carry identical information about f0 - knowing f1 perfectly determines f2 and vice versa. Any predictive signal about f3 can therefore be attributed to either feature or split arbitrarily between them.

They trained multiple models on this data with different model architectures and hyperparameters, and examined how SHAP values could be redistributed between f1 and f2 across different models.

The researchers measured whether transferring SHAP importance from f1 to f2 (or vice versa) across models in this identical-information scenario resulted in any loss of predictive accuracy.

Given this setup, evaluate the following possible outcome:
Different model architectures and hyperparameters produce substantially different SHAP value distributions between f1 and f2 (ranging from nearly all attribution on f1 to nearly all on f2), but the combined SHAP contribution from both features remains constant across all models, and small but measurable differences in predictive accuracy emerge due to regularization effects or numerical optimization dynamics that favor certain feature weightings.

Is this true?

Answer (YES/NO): NO